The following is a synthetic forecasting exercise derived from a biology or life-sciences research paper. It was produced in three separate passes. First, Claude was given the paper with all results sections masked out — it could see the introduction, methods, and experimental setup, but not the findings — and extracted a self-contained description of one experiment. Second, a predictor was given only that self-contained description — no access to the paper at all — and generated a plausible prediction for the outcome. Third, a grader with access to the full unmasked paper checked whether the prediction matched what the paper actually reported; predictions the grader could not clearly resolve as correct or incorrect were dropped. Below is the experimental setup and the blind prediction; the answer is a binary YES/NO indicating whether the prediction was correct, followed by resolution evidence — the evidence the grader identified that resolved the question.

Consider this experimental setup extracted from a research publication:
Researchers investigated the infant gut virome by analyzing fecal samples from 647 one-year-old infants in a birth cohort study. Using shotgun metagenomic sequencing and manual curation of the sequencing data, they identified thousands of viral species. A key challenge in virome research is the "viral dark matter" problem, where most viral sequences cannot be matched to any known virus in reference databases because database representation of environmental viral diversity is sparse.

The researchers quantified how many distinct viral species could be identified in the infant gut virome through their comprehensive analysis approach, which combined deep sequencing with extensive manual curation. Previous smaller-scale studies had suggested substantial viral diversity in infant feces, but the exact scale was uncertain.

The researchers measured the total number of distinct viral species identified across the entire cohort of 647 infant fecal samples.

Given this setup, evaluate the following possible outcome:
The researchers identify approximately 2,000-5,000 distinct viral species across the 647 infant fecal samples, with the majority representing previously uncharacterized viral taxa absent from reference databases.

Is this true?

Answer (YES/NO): NO